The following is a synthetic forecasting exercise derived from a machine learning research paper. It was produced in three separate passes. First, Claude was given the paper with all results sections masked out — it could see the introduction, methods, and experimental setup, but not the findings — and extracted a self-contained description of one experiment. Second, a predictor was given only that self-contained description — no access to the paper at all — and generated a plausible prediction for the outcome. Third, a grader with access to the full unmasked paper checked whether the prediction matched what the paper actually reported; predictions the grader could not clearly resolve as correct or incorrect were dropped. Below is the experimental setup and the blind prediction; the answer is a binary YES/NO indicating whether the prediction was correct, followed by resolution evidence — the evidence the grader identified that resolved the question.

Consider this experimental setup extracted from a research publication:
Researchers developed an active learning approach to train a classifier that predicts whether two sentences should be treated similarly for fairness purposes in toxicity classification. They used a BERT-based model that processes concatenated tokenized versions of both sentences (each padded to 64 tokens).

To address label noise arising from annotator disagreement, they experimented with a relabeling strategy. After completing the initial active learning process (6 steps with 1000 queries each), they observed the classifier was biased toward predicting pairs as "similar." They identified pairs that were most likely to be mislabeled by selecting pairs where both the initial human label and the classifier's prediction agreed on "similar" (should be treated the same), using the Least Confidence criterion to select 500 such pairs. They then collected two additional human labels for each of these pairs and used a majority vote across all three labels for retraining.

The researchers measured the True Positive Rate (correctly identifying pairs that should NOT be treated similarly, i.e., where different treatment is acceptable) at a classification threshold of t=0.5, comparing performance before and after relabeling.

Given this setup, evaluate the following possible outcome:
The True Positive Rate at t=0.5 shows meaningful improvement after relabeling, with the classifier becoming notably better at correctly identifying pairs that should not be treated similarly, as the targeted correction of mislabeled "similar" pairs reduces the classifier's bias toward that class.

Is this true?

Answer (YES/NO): YES